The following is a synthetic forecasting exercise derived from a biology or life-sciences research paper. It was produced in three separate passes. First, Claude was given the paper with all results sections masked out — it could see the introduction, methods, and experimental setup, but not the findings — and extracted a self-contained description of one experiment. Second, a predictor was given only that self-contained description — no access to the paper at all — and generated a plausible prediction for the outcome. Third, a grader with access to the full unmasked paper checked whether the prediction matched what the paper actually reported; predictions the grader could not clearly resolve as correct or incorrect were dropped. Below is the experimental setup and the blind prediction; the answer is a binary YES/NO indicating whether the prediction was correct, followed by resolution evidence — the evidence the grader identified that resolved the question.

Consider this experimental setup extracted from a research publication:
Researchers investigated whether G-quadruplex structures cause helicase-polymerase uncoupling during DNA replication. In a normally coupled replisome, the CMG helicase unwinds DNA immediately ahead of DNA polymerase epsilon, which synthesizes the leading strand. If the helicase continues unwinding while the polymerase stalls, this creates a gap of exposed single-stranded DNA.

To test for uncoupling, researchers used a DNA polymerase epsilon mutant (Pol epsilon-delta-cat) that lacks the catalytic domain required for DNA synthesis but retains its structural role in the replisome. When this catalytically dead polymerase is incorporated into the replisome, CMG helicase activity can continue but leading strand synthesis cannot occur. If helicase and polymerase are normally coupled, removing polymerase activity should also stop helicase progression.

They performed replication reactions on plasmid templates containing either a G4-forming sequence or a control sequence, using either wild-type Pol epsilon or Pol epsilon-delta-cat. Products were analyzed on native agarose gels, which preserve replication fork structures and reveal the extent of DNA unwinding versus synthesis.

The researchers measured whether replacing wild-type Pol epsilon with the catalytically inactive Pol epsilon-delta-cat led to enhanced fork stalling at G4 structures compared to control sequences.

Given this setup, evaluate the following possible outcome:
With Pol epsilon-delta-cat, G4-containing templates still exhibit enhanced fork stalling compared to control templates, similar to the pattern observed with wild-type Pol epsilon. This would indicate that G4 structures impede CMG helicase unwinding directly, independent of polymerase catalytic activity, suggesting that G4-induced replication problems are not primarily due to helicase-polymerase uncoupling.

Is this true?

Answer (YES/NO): NO